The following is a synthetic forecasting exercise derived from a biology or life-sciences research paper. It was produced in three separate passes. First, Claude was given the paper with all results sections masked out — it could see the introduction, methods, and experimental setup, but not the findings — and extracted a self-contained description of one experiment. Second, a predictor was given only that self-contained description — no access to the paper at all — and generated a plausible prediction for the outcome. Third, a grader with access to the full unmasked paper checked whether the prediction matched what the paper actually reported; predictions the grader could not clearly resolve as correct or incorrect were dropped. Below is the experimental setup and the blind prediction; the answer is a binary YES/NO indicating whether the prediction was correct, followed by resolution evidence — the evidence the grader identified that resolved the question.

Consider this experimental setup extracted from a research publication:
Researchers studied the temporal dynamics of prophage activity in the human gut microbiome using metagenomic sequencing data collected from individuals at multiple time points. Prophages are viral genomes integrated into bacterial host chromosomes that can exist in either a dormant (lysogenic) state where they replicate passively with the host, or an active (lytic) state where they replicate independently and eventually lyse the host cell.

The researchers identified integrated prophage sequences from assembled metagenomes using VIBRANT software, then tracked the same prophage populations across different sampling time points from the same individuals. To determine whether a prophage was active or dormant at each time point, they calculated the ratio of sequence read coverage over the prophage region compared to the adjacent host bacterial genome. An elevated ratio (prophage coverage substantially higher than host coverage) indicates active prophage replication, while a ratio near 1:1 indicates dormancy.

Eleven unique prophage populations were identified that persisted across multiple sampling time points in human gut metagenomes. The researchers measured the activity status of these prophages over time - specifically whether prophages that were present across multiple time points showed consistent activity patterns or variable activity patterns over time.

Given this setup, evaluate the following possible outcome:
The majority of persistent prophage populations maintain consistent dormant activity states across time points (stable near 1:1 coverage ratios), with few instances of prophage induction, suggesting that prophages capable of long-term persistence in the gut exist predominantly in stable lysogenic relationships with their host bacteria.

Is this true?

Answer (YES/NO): YES